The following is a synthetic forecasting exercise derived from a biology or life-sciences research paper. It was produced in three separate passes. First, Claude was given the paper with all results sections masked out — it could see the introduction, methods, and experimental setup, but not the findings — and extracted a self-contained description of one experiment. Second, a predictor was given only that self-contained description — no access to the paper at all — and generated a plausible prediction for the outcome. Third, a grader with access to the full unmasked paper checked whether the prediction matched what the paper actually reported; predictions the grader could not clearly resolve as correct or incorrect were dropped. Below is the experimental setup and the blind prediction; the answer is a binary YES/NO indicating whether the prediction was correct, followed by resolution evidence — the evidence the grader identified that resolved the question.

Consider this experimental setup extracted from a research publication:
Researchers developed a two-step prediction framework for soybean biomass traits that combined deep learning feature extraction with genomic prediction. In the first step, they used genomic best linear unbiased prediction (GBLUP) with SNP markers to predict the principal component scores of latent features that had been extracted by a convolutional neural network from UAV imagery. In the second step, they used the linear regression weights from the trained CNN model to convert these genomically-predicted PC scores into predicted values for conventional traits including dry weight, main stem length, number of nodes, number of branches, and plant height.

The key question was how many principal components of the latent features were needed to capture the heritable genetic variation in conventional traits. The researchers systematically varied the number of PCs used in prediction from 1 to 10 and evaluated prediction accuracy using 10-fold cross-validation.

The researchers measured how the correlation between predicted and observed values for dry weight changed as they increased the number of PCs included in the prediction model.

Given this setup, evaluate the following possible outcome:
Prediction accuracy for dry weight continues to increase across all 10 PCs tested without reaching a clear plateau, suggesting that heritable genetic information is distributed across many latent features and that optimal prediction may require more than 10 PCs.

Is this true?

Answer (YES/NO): NO